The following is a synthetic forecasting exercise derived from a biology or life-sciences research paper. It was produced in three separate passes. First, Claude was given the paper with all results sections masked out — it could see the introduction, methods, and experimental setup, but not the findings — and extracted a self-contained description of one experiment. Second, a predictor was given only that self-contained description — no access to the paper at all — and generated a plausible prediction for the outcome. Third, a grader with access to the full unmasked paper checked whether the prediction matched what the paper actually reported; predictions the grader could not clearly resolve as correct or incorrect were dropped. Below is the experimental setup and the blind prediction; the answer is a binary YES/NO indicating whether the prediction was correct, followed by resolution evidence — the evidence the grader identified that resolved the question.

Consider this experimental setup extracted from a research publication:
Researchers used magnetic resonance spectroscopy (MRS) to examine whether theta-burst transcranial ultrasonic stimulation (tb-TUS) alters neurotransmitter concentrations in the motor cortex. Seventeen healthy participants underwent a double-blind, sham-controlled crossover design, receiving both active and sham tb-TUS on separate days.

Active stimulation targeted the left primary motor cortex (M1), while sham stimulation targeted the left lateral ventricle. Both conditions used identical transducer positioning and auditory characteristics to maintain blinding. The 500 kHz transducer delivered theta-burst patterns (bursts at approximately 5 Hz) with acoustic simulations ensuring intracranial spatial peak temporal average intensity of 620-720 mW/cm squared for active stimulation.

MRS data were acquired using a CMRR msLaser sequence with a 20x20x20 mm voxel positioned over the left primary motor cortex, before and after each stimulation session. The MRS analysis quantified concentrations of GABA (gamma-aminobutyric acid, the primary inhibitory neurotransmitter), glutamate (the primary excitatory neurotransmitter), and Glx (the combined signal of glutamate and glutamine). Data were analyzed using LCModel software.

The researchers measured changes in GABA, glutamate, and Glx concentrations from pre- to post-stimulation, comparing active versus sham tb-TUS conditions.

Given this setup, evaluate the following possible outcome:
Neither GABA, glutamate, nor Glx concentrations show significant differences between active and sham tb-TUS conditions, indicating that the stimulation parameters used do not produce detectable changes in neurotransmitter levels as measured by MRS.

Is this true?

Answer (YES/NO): YES